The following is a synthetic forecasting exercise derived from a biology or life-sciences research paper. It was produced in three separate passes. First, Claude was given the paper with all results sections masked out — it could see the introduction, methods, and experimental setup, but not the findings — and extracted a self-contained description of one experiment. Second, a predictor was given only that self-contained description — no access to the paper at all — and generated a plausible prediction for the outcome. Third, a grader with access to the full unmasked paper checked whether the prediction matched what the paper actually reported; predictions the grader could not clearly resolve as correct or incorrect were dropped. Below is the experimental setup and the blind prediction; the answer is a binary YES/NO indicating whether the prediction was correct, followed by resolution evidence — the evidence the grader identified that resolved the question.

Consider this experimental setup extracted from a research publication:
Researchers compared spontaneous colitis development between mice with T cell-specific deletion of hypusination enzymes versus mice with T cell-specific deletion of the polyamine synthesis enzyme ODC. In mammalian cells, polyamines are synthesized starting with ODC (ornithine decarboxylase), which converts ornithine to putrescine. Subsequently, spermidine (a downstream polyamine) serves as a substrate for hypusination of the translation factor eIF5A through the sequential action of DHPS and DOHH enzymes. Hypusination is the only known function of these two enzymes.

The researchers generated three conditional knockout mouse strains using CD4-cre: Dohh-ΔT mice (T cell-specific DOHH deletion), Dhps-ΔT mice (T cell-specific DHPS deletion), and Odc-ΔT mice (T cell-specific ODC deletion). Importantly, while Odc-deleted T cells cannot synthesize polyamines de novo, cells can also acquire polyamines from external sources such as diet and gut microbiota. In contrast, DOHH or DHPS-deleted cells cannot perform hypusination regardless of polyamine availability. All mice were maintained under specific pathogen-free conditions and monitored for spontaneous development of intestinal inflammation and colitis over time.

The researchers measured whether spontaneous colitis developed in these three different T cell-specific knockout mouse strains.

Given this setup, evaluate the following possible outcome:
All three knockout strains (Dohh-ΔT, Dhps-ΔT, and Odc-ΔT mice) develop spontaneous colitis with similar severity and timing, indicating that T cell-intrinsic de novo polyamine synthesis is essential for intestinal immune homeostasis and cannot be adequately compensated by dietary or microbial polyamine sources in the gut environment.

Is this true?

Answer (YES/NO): NO